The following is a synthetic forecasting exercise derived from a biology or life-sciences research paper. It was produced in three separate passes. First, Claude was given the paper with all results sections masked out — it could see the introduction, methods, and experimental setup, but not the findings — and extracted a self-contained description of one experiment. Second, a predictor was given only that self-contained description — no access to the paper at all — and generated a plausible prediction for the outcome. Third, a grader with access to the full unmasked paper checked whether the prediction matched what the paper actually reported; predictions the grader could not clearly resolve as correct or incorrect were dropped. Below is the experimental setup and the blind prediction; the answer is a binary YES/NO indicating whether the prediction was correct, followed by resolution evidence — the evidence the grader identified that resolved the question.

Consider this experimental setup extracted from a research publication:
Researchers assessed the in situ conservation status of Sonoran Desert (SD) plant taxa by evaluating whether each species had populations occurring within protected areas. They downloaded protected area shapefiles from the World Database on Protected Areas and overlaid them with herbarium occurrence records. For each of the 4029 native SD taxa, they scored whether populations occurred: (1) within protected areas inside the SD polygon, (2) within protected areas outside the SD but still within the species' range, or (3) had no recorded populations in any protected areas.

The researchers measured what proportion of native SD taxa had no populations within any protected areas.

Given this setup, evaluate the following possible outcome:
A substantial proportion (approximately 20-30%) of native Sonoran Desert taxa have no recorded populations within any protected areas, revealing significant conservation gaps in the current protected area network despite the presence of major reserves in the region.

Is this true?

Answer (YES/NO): NO